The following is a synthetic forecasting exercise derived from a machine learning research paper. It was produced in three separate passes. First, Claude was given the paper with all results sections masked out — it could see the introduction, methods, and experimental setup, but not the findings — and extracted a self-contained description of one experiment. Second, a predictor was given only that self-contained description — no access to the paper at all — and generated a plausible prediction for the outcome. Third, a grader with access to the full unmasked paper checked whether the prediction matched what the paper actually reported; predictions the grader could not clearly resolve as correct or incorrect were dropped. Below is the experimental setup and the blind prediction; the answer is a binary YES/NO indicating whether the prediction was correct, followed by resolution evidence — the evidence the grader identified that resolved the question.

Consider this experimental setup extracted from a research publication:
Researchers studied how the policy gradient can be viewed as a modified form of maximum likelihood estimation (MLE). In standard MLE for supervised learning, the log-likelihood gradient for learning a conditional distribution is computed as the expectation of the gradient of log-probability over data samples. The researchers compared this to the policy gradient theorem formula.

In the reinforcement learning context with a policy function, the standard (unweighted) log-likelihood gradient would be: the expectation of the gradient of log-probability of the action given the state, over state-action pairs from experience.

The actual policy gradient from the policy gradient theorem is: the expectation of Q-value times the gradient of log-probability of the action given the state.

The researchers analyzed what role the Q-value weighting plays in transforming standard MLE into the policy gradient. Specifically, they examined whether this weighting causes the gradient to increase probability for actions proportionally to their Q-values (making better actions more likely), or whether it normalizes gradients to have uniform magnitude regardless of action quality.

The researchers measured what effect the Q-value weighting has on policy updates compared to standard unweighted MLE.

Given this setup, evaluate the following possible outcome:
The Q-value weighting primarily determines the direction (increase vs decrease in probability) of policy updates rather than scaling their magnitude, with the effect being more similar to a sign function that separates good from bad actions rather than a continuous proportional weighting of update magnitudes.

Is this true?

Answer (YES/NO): NO